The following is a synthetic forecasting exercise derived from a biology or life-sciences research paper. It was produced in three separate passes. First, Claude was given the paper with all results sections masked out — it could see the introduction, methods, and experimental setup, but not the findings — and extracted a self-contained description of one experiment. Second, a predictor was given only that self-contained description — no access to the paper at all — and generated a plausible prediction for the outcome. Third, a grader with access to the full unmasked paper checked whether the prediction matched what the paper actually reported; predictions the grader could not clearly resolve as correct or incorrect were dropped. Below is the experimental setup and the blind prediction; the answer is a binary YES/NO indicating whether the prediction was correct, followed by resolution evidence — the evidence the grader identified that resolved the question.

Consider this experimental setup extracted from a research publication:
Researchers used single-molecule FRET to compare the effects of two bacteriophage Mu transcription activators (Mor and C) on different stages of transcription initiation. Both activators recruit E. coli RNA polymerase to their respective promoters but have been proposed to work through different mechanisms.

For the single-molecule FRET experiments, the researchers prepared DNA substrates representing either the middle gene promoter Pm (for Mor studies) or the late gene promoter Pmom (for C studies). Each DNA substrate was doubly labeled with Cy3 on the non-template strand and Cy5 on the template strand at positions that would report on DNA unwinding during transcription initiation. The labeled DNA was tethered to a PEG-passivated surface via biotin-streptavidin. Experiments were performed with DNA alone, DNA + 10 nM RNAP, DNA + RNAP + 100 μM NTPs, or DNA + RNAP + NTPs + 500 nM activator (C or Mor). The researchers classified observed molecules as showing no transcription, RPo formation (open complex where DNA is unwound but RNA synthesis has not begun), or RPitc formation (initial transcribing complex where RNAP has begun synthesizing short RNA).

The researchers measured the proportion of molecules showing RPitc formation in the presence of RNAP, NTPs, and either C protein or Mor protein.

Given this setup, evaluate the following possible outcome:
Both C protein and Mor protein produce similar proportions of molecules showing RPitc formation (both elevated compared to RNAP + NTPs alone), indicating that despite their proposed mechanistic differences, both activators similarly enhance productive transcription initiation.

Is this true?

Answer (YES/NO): NO